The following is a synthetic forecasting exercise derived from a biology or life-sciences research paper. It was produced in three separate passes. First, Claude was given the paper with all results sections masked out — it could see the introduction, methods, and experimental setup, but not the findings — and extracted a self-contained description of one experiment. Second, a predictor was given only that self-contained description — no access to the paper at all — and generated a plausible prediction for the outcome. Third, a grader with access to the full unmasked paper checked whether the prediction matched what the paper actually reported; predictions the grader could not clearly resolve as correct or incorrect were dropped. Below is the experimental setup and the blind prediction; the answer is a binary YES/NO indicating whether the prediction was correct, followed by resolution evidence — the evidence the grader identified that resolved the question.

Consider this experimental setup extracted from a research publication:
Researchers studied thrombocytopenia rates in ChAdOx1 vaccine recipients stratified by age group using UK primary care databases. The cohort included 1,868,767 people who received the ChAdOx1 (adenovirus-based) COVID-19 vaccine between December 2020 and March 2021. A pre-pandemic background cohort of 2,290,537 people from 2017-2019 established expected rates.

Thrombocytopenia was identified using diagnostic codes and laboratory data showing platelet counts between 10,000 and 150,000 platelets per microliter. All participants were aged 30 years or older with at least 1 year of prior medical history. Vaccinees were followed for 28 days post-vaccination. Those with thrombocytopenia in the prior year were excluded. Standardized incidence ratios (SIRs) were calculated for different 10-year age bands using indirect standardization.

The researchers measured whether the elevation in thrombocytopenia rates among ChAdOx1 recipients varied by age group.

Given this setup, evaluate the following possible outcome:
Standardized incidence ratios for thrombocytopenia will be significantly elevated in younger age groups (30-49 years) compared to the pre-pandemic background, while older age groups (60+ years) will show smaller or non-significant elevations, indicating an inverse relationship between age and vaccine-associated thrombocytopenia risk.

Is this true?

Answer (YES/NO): YES